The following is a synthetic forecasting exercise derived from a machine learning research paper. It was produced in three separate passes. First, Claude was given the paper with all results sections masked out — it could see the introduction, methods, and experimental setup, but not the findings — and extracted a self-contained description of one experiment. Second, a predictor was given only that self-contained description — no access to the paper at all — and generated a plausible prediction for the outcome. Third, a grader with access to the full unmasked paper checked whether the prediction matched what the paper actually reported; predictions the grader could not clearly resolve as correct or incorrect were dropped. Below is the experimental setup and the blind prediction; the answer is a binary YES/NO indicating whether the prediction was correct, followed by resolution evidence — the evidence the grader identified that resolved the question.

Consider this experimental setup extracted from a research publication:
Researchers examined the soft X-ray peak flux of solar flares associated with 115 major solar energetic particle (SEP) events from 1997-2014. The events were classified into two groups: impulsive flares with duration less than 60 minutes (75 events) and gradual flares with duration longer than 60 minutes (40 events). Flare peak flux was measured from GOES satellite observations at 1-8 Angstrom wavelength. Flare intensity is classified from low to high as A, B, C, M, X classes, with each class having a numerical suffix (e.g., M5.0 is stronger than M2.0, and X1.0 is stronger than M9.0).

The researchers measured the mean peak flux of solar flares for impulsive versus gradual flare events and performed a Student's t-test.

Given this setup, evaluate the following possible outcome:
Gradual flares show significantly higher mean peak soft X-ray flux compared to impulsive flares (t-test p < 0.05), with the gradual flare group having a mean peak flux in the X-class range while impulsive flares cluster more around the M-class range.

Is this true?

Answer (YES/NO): NO